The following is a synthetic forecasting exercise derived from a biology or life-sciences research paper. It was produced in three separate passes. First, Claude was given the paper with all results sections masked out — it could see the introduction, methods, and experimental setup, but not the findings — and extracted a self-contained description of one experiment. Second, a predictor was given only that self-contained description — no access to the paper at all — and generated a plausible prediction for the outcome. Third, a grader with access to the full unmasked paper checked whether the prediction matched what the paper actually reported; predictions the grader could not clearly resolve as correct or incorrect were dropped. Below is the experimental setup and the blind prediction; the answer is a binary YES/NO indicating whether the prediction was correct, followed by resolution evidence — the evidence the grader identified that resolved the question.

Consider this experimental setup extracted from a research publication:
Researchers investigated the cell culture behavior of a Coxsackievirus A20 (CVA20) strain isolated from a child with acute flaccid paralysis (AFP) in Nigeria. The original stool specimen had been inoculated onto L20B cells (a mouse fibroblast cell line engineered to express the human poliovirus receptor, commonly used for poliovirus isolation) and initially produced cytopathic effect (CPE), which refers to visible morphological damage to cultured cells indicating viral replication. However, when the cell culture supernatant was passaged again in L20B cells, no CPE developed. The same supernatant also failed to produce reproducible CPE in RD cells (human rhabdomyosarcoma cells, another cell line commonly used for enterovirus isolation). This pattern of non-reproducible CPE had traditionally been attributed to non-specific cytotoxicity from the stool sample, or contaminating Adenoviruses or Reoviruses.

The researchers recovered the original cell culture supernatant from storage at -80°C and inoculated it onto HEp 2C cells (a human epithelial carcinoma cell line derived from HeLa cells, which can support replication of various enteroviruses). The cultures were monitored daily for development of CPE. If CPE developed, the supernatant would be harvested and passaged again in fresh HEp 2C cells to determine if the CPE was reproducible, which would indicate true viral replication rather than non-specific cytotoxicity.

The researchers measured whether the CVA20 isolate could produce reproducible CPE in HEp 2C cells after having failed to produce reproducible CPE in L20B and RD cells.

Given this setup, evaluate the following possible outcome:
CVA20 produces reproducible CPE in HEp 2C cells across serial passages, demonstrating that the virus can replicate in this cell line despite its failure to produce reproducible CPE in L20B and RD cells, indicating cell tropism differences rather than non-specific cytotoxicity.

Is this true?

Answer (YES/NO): YES